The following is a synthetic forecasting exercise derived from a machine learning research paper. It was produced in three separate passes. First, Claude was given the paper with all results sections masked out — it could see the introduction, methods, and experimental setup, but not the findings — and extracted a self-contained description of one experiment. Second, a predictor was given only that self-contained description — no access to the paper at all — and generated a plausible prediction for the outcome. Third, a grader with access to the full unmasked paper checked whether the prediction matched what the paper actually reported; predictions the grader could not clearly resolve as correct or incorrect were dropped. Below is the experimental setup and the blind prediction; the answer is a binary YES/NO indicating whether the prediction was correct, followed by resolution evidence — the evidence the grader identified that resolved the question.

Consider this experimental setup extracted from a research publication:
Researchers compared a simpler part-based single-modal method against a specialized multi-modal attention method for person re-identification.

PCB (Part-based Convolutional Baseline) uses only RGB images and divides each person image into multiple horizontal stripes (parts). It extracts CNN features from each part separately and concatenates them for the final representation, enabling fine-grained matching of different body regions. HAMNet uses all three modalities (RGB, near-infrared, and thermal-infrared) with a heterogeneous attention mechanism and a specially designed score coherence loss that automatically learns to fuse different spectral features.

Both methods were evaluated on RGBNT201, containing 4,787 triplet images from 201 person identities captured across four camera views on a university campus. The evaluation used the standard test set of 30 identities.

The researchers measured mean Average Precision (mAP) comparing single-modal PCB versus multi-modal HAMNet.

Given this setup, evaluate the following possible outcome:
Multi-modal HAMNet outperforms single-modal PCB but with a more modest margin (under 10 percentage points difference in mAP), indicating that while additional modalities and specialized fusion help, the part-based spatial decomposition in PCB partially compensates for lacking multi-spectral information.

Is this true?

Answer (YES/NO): NO